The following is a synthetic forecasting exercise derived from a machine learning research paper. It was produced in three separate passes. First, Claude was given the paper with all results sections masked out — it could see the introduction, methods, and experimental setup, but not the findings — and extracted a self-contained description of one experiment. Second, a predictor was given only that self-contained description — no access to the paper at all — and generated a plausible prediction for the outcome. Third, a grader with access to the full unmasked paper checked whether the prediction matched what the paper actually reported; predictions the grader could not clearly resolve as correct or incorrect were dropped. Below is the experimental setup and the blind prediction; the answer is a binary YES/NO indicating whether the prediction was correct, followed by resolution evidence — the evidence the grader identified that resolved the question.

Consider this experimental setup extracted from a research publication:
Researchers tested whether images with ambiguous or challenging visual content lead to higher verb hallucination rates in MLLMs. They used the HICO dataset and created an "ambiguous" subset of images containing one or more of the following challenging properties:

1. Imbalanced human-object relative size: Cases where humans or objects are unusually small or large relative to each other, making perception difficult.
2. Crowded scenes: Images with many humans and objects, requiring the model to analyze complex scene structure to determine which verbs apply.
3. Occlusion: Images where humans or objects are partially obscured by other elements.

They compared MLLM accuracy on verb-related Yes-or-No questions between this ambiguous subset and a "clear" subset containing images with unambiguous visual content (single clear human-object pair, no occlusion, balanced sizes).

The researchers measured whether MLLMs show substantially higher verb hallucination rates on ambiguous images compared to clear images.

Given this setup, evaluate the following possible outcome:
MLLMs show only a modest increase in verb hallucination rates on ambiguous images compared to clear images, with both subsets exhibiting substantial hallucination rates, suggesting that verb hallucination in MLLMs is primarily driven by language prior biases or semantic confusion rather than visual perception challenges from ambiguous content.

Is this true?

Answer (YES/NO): NO